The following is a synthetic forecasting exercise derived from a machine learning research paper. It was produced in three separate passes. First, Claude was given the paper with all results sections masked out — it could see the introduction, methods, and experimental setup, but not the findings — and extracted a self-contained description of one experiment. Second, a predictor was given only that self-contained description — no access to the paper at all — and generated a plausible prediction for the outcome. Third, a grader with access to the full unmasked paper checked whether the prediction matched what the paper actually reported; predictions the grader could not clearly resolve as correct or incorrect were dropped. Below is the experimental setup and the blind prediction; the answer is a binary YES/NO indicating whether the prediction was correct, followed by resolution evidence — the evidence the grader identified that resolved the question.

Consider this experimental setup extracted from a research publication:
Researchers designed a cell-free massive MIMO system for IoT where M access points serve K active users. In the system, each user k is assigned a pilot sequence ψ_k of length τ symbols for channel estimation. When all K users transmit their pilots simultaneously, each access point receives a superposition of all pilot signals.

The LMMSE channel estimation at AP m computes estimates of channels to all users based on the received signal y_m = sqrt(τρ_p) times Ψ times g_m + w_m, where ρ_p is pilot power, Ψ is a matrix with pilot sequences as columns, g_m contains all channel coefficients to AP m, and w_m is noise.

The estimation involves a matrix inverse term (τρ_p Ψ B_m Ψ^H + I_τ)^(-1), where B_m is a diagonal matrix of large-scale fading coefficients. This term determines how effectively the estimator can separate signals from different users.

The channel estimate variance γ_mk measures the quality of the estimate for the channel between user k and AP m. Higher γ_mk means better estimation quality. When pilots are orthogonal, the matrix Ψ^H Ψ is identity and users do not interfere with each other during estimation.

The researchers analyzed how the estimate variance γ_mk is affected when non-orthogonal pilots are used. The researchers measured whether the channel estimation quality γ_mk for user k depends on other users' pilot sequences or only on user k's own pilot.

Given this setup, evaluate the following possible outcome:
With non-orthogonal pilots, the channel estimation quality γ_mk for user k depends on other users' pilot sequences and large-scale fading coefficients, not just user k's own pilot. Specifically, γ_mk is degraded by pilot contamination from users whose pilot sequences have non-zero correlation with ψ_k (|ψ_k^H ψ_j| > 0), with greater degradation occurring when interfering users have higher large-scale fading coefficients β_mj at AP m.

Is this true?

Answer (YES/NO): YES